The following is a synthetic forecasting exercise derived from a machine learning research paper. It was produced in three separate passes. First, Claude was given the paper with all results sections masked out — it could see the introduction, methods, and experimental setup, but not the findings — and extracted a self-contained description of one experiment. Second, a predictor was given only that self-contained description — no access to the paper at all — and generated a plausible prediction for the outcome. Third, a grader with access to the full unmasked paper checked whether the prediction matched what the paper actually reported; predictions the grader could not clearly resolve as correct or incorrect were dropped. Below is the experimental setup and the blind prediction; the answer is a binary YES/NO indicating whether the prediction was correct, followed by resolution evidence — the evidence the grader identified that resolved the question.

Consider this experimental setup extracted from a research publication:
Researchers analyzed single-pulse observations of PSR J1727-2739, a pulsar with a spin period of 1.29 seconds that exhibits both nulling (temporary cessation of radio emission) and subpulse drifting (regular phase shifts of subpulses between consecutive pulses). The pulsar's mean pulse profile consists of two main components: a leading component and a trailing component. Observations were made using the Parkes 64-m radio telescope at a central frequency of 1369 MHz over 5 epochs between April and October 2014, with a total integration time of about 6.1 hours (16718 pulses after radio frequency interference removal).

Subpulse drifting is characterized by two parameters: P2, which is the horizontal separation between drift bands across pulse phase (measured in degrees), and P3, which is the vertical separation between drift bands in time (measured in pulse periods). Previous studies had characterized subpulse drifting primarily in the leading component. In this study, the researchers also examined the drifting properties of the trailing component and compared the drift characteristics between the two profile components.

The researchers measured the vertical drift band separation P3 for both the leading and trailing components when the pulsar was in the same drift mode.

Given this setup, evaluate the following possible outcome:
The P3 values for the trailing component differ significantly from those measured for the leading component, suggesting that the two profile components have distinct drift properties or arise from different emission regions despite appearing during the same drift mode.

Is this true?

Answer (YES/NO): NO